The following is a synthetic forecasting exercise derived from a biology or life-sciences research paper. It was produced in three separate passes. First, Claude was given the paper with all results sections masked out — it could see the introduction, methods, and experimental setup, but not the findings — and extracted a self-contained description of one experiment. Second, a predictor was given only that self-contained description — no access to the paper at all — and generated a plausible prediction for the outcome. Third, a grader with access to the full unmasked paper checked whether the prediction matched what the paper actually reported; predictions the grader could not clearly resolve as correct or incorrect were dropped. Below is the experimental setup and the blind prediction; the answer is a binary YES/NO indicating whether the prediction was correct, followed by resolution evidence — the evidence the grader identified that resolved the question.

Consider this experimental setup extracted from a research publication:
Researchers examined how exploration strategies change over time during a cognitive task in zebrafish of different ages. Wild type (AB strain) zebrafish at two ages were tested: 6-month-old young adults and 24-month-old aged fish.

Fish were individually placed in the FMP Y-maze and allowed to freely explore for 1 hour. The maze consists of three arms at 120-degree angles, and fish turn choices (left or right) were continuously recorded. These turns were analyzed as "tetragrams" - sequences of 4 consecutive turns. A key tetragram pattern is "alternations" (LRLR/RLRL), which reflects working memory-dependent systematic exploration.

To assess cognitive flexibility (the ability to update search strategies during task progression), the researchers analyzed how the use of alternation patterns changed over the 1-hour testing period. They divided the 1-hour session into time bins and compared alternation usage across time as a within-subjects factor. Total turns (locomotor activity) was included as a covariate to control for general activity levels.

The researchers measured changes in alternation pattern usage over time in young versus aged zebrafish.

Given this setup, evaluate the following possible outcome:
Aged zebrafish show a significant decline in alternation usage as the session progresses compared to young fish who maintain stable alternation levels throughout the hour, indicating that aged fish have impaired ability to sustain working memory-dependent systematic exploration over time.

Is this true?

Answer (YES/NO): NO